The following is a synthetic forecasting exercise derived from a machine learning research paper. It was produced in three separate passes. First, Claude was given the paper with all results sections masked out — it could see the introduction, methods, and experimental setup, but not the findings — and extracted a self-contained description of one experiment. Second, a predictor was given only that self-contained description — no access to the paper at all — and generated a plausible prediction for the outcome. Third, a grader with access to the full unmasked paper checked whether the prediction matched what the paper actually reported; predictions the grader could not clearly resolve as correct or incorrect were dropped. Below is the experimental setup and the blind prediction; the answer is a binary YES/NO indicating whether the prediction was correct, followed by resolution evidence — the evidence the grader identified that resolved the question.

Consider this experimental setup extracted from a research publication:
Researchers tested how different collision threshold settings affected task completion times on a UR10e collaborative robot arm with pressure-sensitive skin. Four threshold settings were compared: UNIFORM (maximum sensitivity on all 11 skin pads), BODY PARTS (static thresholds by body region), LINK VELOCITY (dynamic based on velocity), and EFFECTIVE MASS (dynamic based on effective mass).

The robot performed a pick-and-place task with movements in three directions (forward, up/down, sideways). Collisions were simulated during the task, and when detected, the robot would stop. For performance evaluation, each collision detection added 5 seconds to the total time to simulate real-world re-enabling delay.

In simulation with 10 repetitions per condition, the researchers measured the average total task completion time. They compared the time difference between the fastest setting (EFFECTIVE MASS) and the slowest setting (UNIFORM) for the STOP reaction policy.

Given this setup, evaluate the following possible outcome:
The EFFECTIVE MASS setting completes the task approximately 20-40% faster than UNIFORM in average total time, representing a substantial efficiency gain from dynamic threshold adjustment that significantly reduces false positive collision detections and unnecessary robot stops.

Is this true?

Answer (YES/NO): YES